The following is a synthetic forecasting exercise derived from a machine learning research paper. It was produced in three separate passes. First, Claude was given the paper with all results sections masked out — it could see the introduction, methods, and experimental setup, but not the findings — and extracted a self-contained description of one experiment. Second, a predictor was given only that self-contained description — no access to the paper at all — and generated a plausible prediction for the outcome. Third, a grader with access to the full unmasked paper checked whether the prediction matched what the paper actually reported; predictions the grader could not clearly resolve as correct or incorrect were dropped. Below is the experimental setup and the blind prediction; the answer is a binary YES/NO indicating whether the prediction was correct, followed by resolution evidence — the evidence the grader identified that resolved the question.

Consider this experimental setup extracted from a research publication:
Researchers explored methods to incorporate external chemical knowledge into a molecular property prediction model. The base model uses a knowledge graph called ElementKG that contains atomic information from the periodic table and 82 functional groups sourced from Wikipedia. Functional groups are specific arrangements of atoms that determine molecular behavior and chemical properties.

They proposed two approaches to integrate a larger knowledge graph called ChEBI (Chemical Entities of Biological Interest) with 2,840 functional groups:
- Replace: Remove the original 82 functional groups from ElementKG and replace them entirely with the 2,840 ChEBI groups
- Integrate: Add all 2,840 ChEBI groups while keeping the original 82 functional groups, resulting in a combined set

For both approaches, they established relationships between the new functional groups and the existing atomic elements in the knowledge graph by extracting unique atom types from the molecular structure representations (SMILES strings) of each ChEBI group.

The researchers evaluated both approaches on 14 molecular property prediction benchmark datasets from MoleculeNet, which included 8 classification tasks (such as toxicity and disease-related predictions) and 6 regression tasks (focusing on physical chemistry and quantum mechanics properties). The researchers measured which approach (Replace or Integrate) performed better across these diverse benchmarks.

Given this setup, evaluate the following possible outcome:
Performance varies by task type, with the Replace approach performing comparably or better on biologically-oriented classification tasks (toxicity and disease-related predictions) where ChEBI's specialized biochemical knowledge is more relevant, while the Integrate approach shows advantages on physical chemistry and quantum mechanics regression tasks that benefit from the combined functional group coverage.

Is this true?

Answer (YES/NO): NO